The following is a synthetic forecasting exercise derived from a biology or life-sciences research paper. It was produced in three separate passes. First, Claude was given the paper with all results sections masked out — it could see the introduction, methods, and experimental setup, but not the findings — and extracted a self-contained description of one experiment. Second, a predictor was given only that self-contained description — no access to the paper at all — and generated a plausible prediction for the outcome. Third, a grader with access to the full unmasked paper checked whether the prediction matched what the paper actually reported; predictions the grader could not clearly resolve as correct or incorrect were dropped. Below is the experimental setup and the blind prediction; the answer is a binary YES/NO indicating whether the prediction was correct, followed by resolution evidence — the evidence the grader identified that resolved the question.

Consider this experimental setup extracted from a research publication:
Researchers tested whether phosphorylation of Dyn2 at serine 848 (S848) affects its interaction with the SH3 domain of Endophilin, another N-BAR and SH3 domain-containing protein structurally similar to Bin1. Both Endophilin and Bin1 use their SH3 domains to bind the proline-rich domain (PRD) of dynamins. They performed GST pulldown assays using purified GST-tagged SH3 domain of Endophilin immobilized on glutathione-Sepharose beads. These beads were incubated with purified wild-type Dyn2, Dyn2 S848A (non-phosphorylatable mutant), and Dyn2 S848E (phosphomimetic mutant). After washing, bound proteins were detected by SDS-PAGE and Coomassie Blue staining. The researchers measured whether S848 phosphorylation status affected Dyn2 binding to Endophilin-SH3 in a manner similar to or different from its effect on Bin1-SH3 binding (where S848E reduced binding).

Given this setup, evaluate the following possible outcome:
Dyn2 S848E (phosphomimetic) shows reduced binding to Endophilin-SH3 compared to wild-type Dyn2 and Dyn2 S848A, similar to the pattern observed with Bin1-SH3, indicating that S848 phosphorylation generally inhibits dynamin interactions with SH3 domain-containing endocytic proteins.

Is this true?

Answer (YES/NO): NO